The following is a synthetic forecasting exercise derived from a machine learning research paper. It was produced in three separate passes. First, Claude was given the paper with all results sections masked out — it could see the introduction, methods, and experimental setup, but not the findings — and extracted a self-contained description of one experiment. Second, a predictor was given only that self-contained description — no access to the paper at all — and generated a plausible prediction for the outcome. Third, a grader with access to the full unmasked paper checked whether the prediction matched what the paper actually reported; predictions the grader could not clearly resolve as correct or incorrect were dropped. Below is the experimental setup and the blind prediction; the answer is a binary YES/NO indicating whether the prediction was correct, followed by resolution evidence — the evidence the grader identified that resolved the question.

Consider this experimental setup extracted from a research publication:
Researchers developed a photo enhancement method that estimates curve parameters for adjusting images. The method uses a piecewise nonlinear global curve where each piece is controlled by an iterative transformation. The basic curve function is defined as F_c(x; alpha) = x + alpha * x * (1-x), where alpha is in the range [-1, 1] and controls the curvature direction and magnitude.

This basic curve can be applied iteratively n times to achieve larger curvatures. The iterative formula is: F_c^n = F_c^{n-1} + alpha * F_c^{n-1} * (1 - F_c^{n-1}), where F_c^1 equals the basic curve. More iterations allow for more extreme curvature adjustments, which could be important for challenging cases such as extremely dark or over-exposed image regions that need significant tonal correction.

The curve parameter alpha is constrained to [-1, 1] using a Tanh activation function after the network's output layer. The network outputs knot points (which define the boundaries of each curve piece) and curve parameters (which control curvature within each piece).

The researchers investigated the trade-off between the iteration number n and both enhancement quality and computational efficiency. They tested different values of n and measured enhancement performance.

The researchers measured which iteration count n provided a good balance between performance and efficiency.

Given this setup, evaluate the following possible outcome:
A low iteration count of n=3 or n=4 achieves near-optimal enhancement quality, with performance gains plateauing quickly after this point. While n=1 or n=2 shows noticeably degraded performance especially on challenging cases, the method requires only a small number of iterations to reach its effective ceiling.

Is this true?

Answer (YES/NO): YES